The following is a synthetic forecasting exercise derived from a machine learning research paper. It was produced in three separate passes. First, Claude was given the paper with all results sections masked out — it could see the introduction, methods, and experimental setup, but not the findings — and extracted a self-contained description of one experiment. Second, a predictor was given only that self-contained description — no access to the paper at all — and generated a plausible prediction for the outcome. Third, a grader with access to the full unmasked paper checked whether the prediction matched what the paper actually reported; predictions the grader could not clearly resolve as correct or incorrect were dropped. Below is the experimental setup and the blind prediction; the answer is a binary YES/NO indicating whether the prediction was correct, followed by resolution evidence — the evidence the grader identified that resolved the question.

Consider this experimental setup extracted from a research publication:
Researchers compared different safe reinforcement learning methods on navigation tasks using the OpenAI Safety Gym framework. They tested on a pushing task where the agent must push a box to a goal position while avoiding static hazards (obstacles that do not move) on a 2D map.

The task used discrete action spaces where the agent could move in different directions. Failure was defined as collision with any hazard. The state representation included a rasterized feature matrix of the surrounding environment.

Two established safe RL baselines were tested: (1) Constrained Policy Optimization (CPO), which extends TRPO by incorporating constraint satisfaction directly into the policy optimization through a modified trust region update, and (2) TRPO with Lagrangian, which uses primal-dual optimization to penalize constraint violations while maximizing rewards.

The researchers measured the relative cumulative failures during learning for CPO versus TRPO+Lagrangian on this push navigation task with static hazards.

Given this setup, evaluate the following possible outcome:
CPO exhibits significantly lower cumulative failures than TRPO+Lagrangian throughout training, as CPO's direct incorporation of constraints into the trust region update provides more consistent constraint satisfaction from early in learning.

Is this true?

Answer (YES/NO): NO